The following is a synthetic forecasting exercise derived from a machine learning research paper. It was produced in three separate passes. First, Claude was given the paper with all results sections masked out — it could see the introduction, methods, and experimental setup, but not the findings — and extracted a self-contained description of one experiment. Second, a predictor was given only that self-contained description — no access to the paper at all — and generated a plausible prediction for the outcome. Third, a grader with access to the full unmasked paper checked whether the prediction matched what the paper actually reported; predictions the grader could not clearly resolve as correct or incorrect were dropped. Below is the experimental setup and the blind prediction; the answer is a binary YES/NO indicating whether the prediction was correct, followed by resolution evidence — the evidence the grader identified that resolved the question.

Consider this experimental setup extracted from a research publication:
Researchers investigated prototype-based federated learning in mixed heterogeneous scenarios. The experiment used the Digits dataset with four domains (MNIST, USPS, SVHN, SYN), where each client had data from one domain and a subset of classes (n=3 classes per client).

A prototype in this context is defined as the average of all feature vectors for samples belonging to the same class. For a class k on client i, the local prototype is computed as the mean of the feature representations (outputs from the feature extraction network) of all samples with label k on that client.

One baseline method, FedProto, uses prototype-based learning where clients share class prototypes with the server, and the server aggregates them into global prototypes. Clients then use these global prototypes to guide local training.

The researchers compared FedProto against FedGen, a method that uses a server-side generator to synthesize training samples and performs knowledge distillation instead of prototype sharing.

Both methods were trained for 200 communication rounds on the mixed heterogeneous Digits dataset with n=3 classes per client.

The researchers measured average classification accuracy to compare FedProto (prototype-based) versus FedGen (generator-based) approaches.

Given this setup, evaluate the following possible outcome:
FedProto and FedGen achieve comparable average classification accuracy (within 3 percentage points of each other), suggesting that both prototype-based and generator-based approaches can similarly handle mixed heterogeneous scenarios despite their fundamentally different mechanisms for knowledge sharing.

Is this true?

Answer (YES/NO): NO